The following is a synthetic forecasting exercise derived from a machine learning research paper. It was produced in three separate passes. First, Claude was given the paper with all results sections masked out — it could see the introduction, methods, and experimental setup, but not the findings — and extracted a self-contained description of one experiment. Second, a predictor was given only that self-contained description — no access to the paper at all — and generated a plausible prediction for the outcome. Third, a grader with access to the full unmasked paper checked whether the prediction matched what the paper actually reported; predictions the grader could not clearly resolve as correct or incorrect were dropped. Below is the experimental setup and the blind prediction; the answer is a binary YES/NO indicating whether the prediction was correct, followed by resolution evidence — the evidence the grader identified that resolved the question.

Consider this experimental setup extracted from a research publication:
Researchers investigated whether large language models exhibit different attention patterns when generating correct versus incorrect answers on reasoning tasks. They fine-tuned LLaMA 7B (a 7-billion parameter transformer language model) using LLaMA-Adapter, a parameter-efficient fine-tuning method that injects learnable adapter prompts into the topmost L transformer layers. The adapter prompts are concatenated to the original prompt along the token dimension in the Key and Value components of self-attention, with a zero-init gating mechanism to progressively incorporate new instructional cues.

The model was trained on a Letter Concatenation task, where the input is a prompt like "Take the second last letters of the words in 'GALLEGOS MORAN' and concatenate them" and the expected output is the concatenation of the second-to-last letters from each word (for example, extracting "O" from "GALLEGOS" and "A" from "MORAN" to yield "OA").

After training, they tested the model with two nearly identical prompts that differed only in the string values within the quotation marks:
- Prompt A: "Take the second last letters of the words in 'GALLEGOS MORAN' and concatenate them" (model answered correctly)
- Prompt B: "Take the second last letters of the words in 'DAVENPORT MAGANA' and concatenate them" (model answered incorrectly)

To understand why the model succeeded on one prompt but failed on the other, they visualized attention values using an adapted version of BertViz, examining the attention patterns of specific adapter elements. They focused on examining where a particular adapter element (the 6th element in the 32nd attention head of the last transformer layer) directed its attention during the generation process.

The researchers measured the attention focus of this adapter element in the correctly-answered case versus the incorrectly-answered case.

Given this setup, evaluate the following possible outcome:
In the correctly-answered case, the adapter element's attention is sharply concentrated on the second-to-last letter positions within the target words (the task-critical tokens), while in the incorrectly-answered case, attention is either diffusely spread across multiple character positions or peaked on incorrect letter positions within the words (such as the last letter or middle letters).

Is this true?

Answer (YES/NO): NO